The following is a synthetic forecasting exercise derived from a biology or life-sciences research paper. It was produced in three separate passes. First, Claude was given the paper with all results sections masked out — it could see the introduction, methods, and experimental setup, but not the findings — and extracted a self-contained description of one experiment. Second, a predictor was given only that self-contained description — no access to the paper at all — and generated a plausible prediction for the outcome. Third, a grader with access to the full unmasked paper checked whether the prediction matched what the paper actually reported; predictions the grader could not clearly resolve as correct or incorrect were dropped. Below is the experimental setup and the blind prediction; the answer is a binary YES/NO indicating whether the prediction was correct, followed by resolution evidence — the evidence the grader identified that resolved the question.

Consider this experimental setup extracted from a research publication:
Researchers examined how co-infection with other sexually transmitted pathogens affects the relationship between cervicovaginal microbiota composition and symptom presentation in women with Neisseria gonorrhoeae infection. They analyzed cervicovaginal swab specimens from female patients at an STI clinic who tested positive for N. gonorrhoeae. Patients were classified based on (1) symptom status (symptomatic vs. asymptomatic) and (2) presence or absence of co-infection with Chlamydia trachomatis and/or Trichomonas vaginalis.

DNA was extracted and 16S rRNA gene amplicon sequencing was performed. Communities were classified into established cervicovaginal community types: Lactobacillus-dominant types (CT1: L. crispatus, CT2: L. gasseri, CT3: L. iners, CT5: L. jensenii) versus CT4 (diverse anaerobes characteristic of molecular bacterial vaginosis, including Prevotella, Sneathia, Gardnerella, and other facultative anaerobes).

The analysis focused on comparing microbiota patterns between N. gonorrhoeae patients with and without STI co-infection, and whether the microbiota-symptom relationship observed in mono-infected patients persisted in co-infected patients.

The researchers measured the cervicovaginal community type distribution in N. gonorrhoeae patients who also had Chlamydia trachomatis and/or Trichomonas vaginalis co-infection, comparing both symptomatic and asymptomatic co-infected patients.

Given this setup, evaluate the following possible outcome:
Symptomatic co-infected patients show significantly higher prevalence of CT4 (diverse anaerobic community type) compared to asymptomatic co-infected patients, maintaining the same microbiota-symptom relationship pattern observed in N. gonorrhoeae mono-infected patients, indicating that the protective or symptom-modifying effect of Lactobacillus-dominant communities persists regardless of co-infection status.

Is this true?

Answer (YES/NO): NO